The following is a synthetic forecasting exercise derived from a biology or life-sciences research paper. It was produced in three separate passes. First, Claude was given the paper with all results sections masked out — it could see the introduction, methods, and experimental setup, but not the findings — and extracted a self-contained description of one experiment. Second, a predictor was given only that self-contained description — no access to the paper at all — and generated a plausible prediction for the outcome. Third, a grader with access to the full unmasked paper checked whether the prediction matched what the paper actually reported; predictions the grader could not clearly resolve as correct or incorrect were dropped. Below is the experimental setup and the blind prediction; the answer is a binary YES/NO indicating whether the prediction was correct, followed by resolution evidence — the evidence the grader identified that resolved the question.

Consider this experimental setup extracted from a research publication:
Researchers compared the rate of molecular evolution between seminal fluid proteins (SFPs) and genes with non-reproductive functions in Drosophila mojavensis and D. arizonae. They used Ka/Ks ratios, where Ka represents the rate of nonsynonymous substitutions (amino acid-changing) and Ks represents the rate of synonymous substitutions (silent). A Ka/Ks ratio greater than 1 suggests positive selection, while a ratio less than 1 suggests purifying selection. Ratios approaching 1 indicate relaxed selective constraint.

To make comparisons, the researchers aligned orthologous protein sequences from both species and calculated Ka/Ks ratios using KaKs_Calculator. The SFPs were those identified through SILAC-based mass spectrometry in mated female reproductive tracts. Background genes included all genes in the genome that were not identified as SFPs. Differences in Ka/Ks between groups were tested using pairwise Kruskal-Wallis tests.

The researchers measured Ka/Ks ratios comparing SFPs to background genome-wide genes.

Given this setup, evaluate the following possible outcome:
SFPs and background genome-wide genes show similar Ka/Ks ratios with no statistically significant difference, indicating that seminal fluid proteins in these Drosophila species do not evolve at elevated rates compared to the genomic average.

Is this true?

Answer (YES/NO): NO